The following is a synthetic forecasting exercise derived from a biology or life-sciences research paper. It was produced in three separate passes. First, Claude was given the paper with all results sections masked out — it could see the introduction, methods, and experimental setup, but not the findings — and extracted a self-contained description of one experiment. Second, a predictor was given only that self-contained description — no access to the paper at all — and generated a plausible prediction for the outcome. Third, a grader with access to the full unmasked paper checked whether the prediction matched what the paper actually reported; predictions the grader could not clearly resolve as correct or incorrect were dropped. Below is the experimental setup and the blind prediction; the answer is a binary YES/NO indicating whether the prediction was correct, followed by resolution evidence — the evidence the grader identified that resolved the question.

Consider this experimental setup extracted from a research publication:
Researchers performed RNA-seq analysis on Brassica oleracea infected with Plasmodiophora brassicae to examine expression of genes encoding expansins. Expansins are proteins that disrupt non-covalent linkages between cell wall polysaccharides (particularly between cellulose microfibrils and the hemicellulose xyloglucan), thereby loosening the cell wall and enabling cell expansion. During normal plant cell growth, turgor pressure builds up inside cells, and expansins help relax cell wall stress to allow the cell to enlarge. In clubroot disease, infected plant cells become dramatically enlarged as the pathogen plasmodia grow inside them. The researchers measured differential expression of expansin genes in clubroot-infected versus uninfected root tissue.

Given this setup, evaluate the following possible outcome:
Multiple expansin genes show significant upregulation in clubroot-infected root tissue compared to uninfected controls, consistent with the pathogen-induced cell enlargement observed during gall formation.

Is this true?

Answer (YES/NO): YES